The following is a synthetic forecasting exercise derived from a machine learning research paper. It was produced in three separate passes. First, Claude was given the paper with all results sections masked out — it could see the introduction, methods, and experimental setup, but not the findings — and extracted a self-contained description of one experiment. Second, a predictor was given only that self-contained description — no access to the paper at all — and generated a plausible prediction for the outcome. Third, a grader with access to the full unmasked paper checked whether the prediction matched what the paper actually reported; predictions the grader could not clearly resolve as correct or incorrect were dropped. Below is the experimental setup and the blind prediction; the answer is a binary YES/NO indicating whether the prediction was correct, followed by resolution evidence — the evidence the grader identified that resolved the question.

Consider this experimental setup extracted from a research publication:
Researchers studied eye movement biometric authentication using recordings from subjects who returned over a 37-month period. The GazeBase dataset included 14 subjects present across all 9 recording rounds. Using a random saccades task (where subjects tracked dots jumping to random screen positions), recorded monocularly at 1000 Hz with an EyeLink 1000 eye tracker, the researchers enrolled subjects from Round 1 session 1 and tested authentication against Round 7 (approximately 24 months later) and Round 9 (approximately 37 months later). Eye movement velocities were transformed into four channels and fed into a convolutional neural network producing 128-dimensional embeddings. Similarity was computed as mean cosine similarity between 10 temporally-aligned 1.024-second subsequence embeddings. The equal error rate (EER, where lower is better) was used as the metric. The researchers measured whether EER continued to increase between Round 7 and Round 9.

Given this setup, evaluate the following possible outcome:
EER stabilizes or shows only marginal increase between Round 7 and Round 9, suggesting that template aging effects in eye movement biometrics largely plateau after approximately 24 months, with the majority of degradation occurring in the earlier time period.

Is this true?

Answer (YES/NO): NO